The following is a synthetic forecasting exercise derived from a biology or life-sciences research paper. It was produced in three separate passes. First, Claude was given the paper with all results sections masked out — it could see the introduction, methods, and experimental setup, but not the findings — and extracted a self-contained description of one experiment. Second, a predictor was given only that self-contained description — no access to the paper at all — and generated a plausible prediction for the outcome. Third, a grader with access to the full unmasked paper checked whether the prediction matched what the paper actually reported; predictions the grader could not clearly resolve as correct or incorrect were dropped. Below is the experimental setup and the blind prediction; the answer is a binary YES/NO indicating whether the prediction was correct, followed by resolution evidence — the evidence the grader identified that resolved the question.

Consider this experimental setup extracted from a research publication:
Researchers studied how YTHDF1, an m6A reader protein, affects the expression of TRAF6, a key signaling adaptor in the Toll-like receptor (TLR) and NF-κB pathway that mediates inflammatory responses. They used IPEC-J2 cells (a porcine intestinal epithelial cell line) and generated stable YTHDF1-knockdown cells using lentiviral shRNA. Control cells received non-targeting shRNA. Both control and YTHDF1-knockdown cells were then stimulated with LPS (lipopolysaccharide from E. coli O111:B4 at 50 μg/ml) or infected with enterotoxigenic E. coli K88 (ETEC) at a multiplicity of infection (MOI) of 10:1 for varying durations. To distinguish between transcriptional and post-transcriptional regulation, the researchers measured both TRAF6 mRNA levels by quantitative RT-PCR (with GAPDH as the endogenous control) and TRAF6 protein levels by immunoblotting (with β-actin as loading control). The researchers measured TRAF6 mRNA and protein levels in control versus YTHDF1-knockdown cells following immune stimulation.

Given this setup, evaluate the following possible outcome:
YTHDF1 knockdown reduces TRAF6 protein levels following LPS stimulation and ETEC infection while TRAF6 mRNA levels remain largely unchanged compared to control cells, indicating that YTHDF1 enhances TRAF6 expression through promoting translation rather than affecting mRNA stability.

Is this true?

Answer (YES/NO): YES